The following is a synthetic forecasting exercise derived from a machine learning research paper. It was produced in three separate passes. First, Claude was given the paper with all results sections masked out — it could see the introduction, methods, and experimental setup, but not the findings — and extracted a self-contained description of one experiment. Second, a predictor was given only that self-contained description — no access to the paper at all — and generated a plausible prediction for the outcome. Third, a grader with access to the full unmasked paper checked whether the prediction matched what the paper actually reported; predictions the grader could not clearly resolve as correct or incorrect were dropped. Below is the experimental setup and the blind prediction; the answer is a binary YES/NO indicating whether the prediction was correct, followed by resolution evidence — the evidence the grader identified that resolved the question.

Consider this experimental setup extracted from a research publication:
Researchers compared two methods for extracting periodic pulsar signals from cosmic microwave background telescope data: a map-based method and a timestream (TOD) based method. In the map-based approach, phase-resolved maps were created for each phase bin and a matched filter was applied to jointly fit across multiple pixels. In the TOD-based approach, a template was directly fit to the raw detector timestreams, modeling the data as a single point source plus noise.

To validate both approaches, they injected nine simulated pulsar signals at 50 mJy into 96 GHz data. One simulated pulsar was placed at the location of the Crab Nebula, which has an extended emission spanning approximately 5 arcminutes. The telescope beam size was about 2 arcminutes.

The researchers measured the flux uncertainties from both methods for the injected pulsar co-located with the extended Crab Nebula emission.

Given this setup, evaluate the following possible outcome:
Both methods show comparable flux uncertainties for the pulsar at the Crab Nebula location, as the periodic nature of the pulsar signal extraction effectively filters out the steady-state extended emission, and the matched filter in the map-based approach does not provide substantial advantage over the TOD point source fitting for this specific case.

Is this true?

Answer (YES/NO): NO